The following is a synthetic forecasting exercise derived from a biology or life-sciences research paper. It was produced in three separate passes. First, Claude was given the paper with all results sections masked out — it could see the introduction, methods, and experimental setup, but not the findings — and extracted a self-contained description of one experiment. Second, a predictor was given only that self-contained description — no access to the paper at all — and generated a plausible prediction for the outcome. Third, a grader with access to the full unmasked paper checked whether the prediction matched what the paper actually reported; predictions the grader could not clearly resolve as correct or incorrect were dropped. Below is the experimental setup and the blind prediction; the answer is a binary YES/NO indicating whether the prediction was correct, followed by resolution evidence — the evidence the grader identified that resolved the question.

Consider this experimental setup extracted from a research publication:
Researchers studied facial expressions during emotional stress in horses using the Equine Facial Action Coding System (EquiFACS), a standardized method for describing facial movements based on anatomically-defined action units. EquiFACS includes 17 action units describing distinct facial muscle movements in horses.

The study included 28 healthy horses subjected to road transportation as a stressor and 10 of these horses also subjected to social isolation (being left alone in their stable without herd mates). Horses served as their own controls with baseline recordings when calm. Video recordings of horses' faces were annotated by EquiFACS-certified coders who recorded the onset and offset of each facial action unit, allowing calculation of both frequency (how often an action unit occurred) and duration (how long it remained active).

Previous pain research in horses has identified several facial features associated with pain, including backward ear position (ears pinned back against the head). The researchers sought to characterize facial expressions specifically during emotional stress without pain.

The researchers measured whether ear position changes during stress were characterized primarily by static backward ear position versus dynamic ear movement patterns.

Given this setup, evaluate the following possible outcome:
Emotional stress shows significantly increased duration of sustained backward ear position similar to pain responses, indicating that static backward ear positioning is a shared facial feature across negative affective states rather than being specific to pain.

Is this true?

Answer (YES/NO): NO